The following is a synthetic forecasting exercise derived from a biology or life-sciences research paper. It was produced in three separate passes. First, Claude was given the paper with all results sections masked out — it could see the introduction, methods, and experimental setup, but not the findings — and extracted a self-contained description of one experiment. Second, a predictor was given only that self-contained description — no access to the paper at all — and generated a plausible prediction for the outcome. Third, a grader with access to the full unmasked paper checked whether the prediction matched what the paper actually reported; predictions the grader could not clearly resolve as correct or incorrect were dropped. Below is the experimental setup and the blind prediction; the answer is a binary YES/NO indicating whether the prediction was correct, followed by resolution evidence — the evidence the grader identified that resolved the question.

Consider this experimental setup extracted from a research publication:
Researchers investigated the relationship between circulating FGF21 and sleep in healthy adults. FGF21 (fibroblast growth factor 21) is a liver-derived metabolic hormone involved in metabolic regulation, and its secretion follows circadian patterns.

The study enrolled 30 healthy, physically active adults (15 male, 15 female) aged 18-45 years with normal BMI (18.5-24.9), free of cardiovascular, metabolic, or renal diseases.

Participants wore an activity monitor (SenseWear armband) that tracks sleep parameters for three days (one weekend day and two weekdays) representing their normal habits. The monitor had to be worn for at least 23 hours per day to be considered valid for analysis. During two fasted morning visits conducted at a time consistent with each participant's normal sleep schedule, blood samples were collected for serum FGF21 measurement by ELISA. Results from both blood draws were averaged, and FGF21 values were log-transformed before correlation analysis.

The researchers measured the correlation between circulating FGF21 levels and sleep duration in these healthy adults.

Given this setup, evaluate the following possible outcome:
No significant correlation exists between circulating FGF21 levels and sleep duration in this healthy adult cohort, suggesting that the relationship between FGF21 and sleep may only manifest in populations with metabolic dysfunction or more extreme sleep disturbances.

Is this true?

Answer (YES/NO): NO